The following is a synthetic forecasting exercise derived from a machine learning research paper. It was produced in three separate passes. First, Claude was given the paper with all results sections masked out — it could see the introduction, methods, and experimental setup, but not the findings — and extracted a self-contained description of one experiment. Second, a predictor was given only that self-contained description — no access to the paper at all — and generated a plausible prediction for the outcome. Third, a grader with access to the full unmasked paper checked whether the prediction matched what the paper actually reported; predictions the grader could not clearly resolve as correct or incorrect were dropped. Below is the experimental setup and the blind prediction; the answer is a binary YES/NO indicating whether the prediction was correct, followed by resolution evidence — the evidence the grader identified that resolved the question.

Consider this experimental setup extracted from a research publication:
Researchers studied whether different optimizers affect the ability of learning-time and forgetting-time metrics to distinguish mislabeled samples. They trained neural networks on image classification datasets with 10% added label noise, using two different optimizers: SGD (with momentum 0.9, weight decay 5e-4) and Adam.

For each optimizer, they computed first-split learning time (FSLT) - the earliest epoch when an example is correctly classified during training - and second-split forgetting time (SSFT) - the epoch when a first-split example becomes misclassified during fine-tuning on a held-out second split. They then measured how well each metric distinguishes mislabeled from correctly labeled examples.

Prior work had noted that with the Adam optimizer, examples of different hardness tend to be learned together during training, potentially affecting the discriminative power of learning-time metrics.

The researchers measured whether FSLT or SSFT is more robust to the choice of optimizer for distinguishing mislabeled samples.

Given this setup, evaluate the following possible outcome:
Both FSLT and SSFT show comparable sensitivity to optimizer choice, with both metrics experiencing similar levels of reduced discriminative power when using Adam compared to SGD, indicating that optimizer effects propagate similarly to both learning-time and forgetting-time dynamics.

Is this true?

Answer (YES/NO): NO